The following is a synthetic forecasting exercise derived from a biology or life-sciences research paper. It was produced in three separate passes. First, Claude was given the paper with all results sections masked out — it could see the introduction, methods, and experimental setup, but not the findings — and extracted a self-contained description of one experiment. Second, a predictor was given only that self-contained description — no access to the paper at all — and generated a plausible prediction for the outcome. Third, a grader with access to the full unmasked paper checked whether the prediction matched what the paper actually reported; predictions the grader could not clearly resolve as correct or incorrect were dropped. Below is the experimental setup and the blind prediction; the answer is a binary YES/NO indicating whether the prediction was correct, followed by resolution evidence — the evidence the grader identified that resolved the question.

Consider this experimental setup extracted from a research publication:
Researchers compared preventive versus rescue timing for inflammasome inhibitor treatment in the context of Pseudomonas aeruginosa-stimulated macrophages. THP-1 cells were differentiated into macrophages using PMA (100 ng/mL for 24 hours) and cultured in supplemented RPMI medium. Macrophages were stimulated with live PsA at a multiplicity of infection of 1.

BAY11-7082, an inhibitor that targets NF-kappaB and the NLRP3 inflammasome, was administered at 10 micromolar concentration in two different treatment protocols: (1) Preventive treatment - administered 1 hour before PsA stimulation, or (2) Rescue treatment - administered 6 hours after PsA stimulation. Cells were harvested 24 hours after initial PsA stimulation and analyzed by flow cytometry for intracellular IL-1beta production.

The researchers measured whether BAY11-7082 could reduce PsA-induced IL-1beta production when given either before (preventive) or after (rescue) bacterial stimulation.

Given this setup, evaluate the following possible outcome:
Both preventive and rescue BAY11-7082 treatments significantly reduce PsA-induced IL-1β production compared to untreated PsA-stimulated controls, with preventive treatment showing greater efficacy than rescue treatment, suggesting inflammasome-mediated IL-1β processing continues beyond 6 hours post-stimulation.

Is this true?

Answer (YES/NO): NO